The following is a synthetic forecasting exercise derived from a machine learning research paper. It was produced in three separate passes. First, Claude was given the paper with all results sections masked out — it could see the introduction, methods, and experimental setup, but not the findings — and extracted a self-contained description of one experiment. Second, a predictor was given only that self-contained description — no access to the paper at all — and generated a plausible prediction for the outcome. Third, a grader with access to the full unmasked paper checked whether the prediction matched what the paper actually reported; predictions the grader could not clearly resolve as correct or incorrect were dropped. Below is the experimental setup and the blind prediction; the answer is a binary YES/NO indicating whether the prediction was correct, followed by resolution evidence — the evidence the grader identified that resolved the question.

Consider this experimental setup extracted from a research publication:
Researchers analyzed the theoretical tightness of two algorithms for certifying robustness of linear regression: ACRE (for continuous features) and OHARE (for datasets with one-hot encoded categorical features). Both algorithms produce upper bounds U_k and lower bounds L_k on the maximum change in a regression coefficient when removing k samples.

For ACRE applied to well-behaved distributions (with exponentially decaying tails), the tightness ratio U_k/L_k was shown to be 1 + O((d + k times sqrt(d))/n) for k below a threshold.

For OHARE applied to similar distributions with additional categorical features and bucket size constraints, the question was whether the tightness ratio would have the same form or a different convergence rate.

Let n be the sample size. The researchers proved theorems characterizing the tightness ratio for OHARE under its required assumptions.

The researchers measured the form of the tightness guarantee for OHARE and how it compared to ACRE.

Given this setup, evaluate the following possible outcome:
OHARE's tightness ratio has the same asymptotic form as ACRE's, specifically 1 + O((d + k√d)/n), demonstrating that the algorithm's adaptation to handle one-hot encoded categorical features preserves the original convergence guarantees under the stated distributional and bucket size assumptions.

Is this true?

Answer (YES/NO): NO